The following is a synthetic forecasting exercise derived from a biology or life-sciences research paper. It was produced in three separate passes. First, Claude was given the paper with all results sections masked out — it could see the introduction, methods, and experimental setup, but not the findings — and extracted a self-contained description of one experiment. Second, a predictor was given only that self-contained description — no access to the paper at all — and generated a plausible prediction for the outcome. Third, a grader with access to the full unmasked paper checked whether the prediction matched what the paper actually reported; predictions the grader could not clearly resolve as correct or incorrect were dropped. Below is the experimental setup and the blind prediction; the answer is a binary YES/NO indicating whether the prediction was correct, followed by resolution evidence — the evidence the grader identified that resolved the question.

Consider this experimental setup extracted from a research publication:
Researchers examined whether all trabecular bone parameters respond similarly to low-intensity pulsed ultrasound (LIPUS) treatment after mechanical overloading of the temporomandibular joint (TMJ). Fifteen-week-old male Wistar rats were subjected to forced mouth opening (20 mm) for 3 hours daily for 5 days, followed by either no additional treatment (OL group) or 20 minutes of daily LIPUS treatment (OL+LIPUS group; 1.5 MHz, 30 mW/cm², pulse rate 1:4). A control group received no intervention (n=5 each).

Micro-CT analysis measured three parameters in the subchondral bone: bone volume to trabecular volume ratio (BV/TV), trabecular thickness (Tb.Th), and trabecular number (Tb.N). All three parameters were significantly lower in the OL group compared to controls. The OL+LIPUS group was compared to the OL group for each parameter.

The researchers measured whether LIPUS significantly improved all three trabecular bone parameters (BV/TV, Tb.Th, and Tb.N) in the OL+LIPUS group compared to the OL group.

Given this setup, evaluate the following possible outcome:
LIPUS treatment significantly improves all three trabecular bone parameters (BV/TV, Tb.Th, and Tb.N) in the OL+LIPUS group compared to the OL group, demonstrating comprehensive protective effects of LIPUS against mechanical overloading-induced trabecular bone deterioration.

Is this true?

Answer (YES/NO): NO